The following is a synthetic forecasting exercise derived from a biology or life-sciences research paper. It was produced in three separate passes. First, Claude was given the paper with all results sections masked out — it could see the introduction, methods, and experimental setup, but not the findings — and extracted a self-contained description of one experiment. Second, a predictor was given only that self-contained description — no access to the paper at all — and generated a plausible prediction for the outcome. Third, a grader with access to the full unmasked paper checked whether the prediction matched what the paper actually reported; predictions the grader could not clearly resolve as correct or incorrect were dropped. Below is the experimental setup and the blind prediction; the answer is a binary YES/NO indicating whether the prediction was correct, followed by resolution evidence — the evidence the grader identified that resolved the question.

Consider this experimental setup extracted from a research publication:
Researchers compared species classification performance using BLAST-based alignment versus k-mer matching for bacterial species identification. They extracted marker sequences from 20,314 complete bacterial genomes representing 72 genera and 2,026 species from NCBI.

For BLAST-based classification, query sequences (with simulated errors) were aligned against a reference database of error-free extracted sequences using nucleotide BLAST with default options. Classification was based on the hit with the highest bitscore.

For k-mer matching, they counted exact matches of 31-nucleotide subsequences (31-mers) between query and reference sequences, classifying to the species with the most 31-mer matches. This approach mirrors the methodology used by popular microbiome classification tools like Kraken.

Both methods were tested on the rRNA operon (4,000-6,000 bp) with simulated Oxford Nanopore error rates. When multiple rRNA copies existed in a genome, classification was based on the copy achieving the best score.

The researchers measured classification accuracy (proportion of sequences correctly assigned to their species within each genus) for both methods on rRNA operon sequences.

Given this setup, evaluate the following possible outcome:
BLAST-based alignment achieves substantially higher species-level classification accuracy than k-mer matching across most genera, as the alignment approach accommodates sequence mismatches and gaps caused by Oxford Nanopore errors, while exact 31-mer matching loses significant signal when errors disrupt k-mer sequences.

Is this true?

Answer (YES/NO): NO